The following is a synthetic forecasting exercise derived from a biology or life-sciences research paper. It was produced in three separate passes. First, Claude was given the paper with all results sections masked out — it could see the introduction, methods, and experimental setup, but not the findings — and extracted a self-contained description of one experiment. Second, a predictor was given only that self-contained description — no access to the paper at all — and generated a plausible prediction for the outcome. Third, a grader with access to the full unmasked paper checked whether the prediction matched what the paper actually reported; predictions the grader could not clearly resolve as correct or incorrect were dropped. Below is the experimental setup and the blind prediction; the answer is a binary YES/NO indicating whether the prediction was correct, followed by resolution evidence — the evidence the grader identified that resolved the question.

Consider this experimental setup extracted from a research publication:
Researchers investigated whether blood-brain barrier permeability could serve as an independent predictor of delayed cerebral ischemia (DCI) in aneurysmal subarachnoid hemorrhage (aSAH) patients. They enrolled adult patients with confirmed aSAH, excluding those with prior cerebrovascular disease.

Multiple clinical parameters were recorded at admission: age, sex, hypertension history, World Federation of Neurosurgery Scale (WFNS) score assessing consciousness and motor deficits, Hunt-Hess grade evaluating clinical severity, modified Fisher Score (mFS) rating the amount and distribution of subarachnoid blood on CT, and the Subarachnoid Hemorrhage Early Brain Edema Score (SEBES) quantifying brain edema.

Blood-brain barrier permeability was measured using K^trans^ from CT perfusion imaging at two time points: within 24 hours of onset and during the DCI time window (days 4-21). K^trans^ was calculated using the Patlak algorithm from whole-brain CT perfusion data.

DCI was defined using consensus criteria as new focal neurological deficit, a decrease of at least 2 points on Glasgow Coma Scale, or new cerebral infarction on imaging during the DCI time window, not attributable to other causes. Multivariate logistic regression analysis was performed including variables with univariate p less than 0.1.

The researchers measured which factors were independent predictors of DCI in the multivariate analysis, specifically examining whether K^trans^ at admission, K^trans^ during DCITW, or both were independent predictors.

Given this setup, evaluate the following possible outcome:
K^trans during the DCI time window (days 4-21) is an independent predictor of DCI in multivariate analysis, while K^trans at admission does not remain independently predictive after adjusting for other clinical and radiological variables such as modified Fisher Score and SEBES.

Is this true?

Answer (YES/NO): NO